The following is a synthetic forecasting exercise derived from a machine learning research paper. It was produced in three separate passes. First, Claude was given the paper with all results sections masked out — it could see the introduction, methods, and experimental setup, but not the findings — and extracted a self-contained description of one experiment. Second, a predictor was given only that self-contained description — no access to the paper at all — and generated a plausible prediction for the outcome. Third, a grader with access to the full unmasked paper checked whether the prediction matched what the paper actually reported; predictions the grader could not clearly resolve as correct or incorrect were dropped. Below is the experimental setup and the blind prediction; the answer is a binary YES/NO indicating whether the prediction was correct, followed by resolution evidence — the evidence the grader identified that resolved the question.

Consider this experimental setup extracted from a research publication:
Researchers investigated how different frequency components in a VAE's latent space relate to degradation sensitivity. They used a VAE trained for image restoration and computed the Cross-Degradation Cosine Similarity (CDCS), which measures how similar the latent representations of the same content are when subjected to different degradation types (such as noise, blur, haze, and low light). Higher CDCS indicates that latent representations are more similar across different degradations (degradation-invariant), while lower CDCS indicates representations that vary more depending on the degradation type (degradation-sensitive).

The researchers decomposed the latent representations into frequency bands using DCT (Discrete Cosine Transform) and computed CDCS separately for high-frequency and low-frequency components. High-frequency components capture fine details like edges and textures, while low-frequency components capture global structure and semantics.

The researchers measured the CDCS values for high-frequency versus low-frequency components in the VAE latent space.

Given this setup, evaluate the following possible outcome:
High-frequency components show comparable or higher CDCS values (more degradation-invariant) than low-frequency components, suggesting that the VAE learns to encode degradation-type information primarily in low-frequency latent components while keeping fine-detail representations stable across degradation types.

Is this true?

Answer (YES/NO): NO